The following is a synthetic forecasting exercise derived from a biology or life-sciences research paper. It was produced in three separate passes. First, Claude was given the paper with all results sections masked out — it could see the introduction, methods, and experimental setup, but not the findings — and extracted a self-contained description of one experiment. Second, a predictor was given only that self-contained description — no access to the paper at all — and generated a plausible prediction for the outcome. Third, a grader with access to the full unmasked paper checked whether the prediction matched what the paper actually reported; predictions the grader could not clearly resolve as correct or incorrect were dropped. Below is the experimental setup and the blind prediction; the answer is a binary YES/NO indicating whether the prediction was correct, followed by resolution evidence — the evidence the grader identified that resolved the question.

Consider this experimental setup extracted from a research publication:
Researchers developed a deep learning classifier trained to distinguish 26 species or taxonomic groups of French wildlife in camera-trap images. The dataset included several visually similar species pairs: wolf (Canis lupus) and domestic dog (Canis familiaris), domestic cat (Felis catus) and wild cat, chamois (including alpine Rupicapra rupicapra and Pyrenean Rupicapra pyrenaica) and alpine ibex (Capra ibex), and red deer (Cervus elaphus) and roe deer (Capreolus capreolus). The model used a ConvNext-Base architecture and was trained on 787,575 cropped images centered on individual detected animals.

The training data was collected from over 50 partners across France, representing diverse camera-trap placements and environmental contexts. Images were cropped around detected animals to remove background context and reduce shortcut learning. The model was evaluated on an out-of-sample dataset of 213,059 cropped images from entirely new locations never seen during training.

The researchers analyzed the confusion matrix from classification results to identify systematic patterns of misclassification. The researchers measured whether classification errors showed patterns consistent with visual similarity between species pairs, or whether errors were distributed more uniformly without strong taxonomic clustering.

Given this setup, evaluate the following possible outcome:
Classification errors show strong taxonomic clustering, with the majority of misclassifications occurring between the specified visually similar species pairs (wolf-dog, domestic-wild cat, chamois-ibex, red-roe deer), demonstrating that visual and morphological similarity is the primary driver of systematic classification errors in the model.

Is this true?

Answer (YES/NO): NO